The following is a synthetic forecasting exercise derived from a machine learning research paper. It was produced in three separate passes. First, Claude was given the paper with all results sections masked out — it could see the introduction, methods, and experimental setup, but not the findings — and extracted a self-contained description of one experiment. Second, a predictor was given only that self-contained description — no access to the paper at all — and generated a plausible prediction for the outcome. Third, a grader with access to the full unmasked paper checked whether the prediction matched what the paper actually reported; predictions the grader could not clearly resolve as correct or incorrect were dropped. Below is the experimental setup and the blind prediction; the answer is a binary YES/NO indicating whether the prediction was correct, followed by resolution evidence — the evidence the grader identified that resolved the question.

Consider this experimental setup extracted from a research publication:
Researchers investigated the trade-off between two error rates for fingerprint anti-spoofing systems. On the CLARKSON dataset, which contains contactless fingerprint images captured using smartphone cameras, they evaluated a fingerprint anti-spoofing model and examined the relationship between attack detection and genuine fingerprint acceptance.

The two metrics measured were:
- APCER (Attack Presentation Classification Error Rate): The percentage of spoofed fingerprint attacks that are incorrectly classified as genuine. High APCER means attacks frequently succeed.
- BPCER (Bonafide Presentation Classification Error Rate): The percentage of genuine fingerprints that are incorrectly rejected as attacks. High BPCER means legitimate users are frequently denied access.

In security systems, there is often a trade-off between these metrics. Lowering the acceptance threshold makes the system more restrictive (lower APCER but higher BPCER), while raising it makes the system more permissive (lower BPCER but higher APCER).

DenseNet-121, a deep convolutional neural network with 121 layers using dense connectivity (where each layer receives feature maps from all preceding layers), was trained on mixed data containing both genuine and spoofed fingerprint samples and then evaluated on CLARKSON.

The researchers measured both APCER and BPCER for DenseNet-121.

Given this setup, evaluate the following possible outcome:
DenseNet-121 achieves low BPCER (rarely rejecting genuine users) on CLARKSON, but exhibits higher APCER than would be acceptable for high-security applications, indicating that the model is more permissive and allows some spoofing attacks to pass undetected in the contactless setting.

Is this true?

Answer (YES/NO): YES